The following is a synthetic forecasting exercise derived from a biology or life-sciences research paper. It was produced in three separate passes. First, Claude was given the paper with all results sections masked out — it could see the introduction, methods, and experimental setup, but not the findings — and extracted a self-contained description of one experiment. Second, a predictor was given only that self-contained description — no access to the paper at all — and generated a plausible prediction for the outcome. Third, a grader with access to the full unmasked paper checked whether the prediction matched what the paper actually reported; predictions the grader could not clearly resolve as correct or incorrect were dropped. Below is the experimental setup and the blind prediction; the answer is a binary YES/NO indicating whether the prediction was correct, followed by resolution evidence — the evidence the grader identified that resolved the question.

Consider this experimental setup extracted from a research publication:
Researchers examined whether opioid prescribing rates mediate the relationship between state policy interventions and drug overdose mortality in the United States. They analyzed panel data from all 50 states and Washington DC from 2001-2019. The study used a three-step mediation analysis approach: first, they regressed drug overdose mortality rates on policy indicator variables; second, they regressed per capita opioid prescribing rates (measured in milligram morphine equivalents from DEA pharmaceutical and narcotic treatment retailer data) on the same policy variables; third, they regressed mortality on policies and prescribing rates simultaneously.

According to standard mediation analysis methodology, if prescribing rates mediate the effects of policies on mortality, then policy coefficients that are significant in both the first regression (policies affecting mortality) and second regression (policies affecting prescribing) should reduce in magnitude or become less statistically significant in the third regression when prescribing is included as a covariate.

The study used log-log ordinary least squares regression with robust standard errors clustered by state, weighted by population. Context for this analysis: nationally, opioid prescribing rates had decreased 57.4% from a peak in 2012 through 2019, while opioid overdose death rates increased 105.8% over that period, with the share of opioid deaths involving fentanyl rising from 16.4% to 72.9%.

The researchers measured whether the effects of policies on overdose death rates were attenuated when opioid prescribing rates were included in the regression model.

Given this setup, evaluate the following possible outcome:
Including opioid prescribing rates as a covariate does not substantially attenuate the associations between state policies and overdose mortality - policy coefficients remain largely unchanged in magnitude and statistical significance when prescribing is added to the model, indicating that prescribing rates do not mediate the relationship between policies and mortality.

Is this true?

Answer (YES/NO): NO